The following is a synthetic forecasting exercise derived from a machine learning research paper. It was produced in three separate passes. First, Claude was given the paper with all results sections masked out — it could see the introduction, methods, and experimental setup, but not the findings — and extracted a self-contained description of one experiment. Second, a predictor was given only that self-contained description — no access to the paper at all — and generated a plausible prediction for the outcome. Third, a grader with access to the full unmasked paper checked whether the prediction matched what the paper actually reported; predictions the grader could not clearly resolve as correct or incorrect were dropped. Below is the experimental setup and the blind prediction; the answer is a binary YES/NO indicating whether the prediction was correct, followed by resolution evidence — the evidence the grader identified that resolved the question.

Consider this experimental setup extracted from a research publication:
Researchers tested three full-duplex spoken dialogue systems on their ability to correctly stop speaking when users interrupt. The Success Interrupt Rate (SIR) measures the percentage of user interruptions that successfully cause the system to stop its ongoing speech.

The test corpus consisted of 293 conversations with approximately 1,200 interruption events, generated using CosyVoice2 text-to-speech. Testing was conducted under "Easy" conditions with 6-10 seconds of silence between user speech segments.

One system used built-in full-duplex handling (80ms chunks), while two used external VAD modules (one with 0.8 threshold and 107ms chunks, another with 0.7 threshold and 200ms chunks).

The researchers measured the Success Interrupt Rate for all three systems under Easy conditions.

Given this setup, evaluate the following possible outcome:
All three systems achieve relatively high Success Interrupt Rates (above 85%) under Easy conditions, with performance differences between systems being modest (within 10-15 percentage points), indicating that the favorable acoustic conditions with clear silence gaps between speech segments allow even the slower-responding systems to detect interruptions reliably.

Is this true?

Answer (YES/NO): NO